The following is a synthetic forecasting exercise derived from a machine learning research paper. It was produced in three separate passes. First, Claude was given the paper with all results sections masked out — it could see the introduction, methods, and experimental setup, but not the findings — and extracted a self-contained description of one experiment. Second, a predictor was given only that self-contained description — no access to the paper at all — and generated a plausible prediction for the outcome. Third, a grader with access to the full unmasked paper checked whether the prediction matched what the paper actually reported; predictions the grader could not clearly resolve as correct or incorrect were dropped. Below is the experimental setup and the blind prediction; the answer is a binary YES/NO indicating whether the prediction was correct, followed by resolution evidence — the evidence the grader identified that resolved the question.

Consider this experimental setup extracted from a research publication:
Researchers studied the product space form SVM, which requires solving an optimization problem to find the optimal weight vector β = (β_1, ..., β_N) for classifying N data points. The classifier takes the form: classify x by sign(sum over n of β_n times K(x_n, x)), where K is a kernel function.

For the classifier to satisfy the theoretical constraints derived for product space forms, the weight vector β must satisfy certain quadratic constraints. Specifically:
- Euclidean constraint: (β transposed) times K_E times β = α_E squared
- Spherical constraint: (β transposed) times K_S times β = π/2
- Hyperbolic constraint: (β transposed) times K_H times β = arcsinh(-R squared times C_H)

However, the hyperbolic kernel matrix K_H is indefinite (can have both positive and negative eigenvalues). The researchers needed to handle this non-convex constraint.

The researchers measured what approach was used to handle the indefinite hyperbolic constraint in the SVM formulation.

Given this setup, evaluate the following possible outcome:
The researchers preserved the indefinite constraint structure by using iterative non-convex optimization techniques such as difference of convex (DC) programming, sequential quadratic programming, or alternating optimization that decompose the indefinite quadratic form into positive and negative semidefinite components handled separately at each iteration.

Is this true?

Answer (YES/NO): NO